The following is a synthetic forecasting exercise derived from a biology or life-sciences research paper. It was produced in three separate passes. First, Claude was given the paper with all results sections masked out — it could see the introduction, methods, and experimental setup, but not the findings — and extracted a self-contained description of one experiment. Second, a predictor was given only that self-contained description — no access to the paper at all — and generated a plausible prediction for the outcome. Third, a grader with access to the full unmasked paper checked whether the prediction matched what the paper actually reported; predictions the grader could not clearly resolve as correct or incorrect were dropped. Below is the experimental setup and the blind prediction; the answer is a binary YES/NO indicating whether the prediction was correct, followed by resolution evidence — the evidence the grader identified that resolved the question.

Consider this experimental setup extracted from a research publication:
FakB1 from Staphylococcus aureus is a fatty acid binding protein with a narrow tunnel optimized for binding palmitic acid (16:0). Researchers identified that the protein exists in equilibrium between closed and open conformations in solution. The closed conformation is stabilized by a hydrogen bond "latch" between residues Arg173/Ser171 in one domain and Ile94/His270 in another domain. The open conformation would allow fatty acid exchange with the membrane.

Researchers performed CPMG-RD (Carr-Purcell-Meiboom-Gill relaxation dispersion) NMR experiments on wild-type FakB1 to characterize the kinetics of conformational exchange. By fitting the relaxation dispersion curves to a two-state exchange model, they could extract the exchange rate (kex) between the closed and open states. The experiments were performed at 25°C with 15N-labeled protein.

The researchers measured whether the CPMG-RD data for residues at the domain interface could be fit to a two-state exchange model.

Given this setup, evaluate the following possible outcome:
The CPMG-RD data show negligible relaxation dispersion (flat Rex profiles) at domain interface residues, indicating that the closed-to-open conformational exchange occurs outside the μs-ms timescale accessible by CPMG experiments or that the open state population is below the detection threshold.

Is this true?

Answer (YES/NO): NO